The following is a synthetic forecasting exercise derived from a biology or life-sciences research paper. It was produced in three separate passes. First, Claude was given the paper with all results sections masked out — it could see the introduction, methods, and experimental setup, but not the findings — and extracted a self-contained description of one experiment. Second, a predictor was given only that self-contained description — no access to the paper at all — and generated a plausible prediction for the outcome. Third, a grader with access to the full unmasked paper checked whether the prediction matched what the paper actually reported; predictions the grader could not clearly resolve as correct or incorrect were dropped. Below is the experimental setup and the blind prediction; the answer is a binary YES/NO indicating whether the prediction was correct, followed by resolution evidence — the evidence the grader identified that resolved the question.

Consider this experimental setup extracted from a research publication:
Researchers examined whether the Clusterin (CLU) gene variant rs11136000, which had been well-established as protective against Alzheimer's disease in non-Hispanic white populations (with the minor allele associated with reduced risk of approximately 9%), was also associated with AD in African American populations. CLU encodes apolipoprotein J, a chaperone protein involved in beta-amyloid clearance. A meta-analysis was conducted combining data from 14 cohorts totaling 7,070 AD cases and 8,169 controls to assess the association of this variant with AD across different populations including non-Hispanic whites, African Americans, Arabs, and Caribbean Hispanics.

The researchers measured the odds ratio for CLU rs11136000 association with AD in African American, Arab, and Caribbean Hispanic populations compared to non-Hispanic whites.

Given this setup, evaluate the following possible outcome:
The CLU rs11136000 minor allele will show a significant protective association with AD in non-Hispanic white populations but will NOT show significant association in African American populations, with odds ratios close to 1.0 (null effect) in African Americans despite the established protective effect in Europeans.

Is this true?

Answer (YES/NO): YES